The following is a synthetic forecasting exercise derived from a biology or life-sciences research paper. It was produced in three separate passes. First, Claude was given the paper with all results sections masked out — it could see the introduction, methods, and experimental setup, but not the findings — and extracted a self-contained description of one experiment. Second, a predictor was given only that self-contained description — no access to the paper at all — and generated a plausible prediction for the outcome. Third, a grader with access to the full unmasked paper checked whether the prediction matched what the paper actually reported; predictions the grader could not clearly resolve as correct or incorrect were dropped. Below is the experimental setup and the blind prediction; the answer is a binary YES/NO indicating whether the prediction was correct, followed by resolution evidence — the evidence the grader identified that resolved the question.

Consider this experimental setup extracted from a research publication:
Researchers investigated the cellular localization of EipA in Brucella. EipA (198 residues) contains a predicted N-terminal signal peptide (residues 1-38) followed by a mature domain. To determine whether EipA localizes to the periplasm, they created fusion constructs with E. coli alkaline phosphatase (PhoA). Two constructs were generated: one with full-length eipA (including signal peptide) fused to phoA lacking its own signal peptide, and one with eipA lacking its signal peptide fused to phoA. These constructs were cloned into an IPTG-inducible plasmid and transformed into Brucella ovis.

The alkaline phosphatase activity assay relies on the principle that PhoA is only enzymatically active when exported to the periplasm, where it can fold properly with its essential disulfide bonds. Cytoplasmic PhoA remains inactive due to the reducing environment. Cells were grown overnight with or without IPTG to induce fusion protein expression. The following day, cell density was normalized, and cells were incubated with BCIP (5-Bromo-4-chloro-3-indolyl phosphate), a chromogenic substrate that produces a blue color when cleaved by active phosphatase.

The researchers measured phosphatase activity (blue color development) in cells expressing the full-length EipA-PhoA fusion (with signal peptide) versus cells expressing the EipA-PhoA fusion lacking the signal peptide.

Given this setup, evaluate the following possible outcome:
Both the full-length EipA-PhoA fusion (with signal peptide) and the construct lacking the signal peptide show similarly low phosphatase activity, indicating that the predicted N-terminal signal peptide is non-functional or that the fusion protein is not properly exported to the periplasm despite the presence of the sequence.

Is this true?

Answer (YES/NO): NO